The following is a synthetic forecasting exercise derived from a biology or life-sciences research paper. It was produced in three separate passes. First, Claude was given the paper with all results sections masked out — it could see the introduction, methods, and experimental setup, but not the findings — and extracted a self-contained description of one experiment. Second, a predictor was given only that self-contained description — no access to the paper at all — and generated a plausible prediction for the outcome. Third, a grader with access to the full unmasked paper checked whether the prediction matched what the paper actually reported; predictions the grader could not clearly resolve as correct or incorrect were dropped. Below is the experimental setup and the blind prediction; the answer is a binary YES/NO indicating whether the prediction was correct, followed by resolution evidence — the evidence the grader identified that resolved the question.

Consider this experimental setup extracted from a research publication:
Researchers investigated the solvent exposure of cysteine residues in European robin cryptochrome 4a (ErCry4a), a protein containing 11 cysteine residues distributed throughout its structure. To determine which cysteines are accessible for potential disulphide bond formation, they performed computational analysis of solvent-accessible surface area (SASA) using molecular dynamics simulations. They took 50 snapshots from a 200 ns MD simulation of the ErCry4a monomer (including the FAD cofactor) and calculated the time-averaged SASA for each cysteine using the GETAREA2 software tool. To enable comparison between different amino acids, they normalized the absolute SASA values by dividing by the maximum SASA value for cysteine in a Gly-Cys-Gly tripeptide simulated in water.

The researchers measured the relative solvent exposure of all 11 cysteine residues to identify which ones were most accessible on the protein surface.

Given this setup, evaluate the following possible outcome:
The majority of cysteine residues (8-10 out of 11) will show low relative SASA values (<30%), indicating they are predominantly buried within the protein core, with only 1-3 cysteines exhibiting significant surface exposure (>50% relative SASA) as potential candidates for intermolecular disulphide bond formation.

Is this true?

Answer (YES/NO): NO